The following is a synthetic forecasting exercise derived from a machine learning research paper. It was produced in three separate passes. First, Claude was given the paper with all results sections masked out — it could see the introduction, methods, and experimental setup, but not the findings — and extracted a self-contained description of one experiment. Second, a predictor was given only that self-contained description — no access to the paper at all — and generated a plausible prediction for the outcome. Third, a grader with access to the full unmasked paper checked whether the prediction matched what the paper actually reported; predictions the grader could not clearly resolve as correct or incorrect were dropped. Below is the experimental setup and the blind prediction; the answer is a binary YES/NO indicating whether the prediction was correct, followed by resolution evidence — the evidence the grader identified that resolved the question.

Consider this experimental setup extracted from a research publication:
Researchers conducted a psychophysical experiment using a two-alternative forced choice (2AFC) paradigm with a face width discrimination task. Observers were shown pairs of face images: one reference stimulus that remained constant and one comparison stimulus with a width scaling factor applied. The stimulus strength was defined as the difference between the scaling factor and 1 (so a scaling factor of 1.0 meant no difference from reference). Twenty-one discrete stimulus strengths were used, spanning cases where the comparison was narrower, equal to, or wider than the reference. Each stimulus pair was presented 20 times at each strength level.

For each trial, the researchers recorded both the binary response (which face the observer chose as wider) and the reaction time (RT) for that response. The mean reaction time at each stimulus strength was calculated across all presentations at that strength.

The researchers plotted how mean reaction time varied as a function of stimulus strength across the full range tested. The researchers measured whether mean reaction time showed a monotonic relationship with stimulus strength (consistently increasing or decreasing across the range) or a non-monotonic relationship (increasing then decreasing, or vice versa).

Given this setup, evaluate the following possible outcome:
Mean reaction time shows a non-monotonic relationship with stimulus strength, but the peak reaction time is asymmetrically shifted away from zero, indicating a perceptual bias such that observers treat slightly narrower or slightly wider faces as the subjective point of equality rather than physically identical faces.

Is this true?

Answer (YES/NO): NO